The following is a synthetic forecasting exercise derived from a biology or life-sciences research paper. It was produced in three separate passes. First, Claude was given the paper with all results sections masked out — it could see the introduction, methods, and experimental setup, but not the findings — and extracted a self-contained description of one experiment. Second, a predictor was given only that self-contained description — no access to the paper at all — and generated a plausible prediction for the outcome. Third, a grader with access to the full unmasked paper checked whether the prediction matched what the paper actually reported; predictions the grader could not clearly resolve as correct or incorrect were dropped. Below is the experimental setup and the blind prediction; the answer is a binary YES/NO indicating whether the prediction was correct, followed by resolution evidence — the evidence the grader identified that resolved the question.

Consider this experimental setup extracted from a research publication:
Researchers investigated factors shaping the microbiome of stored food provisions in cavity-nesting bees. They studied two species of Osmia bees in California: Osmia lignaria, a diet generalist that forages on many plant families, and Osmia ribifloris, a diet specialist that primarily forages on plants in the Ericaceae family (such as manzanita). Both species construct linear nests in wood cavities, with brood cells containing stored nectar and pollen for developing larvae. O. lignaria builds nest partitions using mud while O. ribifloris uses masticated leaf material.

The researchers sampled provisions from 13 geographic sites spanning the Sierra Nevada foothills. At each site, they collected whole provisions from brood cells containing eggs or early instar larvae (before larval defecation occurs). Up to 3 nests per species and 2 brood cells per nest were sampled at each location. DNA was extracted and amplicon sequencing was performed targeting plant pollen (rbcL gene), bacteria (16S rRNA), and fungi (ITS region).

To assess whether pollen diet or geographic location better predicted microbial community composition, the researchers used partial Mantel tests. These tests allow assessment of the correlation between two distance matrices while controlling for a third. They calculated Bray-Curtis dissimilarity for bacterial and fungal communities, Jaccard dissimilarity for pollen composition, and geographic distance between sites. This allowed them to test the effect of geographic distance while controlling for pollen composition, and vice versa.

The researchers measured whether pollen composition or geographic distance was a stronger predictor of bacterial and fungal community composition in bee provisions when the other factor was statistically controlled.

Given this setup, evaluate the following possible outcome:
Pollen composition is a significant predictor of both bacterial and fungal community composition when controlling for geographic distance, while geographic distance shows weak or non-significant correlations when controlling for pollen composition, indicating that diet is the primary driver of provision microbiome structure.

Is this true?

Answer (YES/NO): YES